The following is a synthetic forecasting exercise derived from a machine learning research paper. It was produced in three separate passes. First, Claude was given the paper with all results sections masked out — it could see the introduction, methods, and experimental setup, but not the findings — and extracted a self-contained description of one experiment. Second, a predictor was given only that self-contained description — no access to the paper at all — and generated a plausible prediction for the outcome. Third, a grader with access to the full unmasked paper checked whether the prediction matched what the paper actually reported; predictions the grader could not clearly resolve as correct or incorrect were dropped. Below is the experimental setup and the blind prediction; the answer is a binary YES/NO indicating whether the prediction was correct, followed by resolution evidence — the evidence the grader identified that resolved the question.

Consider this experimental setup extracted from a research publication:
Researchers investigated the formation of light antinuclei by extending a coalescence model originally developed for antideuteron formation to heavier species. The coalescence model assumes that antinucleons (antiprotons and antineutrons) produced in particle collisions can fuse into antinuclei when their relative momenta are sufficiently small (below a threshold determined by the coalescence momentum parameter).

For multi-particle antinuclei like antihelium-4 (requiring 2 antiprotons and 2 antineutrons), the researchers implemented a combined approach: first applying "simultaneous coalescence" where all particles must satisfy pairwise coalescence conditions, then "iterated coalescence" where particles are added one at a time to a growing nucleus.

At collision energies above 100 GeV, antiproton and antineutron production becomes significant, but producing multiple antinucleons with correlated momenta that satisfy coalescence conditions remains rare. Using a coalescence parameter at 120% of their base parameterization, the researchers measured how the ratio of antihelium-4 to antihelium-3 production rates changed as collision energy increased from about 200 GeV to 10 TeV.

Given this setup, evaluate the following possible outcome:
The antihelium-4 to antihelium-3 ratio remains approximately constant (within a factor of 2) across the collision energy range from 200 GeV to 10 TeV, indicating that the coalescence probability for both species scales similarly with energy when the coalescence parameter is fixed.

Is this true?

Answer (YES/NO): YES